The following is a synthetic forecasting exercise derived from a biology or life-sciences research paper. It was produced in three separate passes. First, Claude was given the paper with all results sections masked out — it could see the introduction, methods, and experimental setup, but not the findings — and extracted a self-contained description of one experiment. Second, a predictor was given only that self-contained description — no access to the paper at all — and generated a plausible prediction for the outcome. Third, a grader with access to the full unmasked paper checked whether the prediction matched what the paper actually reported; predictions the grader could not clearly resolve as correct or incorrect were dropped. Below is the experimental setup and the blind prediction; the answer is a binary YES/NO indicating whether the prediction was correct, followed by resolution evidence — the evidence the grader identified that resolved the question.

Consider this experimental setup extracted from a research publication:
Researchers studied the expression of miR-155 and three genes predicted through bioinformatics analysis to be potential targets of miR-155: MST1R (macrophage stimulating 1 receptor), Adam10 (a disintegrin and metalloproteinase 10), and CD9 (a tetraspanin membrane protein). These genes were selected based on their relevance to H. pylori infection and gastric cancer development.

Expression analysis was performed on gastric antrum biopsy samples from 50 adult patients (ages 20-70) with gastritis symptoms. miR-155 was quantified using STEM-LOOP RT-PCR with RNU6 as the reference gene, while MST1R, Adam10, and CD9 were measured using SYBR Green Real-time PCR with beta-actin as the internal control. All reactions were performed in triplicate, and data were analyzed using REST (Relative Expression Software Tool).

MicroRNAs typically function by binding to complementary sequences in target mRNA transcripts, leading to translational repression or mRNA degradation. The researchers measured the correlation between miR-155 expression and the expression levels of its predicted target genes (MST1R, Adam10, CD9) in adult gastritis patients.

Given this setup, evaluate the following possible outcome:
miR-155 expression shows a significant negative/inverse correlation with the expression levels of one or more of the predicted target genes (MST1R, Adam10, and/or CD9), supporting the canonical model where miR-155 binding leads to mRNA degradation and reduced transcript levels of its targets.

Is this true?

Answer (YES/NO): YES